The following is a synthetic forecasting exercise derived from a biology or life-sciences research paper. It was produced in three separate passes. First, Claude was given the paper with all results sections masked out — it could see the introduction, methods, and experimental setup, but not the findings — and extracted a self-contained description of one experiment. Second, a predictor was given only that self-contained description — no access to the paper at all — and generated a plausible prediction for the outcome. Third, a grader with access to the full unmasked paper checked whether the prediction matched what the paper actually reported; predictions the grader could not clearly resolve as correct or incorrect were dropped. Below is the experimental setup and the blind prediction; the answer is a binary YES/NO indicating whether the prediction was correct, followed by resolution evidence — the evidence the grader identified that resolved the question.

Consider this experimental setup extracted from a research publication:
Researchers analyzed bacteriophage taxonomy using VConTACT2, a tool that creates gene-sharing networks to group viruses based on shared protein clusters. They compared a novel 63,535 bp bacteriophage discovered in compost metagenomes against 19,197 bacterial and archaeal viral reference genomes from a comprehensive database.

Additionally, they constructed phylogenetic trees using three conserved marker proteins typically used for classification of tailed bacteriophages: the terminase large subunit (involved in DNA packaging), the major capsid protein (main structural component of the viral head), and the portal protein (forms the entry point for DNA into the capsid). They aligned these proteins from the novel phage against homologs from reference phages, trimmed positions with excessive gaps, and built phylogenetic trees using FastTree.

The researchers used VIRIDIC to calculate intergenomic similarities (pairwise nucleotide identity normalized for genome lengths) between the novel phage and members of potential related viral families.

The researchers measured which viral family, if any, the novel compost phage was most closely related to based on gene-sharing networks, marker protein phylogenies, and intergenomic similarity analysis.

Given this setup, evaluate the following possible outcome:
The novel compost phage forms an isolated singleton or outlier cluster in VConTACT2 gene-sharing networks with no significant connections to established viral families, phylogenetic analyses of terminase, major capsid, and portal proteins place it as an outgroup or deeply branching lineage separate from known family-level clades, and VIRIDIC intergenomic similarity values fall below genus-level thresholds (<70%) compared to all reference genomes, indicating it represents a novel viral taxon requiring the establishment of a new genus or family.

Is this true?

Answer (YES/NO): NO